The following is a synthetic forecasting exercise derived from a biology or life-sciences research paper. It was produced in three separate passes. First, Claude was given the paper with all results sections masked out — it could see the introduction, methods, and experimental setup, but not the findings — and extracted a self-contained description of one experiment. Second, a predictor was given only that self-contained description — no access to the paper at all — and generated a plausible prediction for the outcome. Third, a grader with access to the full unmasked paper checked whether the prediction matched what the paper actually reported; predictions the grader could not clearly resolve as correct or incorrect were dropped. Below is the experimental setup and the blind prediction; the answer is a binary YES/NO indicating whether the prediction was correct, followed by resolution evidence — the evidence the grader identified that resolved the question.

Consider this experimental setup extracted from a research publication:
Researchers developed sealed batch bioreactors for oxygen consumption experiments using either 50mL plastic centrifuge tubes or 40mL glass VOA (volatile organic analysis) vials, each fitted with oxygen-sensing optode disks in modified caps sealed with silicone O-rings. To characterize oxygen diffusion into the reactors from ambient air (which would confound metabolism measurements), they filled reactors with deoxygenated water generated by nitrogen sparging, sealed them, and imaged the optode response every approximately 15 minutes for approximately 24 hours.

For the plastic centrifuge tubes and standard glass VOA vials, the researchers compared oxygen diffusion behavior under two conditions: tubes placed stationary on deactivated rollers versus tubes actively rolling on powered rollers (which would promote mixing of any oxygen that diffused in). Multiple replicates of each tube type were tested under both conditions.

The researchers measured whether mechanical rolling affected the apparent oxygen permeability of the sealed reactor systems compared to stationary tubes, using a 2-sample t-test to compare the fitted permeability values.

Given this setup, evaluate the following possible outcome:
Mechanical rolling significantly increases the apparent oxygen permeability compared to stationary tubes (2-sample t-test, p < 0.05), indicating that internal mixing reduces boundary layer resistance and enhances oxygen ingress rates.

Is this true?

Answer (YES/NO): NO